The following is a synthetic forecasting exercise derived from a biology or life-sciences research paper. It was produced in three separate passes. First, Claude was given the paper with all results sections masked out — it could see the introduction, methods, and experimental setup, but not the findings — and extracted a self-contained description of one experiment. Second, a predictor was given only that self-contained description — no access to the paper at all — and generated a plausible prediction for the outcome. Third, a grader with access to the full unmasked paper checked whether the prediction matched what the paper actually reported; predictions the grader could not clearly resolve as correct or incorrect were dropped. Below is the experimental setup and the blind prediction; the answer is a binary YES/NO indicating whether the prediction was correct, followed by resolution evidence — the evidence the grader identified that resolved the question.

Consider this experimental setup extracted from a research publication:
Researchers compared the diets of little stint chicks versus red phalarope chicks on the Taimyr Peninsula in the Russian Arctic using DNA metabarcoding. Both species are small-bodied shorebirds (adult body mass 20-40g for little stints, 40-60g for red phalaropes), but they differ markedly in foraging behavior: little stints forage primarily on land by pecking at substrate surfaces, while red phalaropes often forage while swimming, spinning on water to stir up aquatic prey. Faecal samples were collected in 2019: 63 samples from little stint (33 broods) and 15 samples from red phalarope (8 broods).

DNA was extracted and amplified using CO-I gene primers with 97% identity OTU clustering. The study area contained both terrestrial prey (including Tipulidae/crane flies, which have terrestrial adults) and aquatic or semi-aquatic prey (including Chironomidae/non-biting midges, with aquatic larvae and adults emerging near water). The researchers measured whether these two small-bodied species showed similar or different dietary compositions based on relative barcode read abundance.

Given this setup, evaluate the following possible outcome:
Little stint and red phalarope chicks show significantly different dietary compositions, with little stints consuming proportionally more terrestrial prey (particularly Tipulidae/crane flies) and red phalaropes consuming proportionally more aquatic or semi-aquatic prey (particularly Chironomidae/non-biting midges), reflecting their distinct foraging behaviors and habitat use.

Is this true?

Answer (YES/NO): NO